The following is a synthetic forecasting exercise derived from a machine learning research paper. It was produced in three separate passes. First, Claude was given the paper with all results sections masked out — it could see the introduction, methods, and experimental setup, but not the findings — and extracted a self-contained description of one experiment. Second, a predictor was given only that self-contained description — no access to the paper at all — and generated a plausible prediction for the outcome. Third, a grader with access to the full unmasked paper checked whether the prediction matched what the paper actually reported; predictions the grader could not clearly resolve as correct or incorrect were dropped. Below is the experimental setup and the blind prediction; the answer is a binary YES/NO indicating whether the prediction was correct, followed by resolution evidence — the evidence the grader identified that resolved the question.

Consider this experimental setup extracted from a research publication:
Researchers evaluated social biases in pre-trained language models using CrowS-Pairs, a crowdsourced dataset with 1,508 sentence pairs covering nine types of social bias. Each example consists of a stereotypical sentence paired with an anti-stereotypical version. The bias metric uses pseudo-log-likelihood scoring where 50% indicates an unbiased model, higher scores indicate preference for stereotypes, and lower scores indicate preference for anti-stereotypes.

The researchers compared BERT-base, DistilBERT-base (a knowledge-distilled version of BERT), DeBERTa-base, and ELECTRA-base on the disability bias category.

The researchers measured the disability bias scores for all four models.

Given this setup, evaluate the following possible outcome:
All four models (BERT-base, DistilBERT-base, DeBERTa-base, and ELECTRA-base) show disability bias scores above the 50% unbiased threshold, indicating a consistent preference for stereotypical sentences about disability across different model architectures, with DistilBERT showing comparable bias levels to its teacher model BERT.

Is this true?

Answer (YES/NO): NO